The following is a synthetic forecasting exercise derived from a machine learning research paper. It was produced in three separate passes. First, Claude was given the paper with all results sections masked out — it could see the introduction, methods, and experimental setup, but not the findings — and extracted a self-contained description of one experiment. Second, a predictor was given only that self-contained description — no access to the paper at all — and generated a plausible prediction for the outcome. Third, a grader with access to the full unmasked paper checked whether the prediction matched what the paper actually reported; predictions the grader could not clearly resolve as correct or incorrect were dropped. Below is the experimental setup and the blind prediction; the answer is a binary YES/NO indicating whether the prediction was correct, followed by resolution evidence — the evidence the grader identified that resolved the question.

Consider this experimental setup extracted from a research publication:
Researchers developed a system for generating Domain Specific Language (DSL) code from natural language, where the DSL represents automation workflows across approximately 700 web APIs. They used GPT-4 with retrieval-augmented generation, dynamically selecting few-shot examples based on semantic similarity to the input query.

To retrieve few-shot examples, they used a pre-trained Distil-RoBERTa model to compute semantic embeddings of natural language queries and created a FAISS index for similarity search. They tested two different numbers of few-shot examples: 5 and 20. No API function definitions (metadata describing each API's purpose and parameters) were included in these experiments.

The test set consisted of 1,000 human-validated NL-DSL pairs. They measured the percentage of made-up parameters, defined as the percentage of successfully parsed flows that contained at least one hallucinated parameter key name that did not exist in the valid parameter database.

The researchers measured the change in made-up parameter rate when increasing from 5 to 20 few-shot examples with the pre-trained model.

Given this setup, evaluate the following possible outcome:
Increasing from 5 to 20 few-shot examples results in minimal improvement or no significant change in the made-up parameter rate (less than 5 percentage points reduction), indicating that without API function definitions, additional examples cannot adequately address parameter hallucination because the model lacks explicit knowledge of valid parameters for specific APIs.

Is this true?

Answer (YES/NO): NO